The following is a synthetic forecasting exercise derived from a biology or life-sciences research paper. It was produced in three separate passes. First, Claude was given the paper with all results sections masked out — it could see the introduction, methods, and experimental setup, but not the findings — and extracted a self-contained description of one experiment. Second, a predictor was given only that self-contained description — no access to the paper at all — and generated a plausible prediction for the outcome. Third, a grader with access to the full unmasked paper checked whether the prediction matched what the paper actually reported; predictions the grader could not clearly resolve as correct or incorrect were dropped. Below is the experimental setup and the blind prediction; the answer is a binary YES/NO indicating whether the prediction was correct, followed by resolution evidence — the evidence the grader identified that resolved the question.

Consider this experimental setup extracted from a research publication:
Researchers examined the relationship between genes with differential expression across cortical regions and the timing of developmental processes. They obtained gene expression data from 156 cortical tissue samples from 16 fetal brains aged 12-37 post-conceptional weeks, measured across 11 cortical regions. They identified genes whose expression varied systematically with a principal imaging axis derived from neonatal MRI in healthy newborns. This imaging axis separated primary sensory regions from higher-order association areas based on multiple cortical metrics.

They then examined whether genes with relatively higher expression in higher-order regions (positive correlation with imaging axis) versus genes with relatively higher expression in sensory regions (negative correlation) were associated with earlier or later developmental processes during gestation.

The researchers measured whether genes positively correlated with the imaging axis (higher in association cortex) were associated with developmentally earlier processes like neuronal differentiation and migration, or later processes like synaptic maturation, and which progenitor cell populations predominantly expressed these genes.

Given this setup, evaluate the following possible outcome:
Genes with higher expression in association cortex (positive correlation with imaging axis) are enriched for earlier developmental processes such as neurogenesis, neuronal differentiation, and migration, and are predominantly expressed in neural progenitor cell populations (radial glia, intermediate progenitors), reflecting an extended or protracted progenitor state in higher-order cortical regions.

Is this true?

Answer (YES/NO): NO